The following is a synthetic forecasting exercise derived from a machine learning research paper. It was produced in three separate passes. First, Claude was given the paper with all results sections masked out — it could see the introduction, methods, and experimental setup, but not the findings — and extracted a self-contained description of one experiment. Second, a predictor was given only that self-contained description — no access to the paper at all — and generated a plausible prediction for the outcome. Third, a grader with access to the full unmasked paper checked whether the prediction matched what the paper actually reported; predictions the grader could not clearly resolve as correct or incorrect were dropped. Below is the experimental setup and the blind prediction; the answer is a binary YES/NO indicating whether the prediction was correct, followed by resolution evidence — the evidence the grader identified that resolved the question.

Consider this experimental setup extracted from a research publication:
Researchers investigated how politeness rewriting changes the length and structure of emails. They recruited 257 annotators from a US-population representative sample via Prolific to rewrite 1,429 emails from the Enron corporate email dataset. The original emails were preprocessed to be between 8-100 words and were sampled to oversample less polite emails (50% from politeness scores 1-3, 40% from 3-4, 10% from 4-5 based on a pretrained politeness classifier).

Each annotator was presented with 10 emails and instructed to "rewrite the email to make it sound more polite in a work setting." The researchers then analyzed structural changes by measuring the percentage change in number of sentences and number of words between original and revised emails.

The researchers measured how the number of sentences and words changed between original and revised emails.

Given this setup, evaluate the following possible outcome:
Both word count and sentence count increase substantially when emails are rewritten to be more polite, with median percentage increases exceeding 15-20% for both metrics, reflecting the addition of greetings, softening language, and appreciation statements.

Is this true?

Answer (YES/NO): YES